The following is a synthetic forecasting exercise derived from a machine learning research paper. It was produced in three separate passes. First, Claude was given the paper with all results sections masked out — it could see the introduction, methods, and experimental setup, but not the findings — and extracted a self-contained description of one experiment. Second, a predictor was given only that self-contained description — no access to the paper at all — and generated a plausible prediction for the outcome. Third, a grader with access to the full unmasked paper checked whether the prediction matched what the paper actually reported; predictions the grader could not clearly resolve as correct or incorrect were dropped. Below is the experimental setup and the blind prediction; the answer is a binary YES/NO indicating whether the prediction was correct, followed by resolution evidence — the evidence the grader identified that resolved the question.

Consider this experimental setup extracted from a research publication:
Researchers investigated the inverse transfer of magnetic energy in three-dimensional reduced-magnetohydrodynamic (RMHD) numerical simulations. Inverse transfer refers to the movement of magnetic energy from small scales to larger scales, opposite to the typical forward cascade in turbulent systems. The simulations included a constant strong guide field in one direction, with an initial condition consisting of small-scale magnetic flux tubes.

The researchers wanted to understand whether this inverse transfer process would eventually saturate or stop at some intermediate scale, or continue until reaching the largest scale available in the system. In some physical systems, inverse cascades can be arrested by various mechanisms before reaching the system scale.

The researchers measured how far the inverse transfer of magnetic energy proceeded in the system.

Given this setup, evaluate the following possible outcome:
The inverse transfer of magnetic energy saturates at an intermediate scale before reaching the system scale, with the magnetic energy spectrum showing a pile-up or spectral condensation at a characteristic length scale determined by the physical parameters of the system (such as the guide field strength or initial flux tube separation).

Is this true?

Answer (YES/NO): NO